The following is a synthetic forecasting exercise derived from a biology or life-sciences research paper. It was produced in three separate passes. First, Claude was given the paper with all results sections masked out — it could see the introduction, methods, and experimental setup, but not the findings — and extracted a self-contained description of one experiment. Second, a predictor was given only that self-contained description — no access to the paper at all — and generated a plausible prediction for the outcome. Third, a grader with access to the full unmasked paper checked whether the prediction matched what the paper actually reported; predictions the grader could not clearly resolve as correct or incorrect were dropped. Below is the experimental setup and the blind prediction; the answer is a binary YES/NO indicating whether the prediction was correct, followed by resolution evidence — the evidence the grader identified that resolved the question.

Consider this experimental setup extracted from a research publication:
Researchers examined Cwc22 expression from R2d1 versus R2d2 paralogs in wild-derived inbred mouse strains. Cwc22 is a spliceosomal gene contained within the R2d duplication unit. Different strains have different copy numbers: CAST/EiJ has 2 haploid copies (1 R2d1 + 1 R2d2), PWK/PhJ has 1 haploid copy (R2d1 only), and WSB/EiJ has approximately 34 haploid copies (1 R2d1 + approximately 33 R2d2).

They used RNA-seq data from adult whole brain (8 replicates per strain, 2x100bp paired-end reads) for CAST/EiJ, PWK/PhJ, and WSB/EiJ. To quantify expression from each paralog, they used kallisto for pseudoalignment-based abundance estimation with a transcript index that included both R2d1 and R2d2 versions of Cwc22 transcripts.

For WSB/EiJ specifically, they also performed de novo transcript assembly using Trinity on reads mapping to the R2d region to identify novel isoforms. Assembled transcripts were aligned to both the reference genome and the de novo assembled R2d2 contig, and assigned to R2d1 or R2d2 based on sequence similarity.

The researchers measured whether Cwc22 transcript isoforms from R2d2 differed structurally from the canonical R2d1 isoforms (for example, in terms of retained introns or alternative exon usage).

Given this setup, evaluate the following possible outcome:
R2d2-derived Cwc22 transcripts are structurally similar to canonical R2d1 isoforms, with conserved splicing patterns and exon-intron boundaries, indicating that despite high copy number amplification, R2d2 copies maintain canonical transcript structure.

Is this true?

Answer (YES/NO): NO